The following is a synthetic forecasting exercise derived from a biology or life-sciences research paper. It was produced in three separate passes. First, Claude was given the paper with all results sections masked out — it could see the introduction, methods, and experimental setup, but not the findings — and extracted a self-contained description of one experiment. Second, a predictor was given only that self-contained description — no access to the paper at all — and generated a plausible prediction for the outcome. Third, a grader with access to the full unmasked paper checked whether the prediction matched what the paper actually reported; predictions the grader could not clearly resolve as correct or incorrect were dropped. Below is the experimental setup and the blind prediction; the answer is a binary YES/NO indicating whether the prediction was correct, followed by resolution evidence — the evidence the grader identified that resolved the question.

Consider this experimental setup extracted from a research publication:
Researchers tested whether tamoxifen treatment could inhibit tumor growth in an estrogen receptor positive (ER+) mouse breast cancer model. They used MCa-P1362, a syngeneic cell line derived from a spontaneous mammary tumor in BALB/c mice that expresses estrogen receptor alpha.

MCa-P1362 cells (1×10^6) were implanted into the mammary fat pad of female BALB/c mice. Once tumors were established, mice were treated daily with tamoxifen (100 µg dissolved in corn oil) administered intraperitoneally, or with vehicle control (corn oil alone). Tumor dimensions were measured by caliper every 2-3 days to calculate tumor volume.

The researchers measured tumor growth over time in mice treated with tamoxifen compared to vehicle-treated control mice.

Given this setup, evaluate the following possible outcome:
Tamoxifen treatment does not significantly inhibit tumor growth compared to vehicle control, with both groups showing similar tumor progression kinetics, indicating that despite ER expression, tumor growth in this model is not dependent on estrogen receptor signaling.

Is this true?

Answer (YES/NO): YES